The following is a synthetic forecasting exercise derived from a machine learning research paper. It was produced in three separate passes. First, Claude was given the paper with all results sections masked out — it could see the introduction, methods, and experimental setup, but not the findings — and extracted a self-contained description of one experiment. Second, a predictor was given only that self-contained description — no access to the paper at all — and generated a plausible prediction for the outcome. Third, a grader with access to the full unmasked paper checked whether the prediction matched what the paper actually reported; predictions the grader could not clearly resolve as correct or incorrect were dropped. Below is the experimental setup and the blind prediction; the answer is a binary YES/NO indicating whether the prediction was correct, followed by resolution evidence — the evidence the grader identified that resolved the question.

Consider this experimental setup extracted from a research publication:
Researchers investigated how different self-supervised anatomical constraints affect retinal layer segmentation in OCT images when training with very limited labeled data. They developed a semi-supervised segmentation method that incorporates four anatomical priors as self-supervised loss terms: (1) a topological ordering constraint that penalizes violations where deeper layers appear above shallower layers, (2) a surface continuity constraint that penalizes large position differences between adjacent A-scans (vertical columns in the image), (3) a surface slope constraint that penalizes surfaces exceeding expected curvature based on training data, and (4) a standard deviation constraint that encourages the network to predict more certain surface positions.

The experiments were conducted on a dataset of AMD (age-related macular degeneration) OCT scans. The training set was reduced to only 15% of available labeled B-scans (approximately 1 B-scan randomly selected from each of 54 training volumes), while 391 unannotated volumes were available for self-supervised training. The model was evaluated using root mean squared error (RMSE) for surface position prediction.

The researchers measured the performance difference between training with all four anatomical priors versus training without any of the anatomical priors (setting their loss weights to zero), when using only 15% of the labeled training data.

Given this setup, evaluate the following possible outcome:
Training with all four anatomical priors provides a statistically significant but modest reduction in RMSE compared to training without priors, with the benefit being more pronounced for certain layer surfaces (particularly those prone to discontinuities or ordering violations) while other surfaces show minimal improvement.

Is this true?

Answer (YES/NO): NO